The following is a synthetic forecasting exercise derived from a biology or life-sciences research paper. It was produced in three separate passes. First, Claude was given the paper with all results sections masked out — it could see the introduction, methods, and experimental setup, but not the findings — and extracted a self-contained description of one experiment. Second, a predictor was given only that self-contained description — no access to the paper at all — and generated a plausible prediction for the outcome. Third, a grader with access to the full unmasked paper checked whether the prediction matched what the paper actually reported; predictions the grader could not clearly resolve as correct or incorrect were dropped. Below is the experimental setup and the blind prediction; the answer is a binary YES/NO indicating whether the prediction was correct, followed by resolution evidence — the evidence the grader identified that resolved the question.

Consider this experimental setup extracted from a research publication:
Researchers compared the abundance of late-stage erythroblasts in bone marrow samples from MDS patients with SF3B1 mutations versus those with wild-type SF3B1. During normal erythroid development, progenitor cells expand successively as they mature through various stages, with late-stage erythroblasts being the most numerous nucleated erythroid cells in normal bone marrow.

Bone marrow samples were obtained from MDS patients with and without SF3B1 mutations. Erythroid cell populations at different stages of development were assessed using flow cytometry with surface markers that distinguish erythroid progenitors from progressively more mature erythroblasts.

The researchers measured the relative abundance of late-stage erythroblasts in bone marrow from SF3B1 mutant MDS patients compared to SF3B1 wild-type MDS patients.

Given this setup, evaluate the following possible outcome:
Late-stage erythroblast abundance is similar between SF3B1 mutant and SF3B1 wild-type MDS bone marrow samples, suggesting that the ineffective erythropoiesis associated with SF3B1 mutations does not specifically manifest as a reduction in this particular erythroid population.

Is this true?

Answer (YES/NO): NO